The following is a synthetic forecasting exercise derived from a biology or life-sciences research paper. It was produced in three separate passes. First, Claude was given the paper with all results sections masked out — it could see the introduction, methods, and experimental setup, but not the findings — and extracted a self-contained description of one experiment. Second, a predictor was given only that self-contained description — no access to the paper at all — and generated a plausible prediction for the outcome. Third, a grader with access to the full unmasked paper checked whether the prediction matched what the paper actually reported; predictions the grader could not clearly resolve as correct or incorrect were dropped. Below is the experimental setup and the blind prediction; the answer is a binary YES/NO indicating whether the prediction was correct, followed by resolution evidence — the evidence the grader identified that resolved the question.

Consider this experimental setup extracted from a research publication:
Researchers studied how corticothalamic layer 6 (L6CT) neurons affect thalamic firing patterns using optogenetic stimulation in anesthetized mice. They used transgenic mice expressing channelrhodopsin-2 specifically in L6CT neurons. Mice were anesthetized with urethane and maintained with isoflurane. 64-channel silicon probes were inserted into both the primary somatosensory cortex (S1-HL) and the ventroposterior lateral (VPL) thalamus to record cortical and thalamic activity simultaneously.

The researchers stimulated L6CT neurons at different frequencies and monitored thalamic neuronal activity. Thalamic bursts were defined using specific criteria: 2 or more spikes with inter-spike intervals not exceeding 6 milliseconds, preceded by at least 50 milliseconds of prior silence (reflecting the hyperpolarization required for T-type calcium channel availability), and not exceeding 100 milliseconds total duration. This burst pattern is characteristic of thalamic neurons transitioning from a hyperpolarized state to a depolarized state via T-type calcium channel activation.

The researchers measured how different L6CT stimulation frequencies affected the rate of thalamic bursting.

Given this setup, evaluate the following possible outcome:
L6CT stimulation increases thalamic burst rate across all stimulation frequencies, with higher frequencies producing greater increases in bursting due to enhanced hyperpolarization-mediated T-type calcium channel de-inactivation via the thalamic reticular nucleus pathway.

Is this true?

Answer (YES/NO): NO